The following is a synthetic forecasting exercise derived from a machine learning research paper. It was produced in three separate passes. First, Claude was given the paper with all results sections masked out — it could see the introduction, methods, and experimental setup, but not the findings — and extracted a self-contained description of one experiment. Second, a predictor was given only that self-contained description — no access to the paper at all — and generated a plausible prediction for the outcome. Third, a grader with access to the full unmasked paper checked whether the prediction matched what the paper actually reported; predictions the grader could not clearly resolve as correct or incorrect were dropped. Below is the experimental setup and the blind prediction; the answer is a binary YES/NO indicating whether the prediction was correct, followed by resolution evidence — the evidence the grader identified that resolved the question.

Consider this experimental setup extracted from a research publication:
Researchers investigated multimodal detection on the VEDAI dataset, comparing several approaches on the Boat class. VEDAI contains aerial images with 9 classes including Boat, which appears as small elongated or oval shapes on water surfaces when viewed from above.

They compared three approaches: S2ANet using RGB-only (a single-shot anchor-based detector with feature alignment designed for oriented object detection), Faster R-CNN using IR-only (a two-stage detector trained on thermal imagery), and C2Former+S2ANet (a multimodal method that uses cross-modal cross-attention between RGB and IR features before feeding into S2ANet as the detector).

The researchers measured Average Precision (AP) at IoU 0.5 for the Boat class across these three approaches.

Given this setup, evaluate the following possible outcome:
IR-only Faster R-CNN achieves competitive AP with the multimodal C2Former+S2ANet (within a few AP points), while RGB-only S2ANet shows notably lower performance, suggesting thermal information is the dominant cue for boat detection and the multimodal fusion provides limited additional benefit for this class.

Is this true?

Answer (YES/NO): NO